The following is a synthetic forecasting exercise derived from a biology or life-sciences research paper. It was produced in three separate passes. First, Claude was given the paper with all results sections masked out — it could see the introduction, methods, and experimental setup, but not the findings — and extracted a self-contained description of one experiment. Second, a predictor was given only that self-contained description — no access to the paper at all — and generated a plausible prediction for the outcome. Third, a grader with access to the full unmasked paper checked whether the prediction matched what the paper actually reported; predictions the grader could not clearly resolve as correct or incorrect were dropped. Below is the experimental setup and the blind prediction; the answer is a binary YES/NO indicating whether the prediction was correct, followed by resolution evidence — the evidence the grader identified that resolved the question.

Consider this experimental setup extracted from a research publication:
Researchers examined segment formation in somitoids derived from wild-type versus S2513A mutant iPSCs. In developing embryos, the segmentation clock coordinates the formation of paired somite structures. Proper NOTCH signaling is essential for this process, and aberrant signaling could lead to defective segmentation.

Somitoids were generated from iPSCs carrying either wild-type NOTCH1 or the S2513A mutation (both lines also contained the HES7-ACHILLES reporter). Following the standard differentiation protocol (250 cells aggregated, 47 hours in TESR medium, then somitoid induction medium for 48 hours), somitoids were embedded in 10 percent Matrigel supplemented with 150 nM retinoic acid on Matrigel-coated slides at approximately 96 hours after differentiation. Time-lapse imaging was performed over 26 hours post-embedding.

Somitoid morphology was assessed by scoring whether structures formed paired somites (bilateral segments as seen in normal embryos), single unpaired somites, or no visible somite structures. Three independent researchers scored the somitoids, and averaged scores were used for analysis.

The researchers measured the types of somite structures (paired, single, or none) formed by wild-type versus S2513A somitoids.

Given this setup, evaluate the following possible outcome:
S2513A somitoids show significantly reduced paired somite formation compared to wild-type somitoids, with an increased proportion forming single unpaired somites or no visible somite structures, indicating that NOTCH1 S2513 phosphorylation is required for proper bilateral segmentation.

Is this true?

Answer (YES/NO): YES